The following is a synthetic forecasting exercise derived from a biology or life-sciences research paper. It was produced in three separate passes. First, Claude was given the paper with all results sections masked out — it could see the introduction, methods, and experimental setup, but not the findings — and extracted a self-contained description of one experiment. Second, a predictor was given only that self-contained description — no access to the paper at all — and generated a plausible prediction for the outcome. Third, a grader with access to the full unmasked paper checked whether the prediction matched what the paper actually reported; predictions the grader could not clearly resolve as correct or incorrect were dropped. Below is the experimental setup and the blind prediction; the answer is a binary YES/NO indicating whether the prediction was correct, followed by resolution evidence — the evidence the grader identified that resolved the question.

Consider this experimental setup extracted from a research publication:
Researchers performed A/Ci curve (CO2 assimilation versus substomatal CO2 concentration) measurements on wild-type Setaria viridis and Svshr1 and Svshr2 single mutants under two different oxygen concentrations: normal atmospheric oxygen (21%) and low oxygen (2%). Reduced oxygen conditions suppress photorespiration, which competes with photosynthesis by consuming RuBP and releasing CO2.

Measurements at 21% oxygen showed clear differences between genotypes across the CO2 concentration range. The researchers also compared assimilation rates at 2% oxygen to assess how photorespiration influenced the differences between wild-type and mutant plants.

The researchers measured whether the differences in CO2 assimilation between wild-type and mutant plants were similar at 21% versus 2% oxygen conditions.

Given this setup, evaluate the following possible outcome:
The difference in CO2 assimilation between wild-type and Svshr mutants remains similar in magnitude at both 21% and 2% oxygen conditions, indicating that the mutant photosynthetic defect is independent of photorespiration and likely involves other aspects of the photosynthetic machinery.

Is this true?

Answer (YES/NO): NO